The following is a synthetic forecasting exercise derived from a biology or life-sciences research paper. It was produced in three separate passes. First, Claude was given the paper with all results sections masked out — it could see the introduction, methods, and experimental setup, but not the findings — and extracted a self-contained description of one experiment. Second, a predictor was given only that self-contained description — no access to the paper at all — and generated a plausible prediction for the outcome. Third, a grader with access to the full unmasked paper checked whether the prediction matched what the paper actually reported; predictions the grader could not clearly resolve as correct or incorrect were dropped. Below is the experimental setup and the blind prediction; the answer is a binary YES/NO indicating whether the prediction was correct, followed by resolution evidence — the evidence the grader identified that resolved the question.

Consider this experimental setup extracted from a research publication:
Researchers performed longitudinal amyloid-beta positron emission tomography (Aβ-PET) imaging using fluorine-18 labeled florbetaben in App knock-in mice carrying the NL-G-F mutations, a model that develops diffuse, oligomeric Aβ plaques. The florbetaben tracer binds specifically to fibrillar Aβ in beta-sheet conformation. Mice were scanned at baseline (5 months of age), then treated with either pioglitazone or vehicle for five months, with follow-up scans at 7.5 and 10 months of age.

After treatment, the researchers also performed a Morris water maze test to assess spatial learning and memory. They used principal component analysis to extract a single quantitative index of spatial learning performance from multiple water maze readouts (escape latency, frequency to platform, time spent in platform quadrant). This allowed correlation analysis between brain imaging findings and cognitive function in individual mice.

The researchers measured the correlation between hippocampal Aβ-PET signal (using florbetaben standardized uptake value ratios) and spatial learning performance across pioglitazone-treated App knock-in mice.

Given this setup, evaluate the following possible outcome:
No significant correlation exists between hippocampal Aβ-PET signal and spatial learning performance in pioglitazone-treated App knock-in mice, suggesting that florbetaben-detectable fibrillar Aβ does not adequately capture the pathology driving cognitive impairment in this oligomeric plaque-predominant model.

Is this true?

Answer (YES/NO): YES